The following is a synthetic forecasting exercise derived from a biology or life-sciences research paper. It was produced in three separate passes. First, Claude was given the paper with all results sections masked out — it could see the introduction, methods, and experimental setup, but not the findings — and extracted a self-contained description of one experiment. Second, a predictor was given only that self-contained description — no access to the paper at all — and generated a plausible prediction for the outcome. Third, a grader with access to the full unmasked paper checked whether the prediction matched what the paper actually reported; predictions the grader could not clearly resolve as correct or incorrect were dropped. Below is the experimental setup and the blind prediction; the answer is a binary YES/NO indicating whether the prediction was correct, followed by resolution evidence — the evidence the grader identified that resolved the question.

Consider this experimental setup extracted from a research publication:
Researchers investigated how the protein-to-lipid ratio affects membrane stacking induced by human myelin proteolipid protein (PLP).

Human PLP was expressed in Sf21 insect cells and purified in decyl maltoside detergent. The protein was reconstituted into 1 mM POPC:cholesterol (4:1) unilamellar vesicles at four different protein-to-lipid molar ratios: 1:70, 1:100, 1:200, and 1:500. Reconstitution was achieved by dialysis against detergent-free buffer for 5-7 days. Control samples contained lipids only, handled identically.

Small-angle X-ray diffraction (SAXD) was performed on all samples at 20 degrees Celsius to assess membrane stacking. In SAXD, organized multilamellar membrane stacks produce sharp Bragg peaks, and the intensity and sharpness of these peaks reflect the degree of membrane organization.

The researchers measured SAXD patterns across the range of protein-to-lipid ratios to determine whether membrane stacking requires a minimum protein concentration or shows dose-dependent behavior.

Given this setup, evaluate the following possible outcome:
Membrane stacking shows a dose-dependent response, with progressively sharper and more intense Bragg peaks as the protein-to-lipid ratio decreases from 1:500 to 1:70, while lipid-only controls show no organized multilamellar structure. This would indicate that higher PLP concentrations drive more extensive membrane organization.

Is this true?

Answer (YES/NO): NO